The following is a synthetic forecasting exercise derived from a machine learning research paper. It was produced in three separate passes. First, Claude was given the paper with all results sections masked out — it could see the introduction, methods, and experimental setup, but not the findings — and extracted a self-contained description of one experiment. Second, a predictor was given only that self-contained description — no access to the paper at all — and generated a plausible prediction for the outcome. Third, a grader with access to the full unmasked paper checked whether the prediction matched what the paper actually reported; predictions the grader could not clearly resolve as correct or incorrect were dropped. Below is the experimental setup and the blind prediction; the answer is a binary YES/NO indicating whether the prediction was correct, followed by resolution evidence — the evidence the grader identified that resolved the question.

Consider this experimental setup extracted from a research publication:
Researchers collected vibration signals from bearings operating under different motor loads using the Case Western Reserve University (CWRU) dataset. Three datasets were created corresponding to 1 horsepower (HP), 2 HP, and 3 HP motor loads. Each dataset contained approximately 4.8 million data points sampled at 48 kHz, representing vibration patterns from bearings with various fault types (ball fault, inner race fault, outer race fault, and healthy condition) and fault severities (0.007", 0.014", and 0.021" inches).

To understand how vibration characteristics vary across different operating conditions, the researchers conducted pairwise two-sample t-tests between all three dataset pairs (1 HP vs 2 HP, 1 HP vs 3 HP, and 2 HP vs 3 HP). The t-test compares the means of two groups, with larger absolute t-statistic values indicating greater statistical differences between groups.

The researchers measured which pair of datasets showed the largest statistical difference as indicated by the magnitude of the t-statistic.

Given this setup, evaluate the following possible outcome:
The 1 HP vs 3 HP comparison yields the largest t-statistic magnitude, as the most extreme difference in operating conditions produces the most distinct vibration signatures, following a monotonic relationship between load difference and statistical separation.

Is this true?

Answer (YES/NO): YES